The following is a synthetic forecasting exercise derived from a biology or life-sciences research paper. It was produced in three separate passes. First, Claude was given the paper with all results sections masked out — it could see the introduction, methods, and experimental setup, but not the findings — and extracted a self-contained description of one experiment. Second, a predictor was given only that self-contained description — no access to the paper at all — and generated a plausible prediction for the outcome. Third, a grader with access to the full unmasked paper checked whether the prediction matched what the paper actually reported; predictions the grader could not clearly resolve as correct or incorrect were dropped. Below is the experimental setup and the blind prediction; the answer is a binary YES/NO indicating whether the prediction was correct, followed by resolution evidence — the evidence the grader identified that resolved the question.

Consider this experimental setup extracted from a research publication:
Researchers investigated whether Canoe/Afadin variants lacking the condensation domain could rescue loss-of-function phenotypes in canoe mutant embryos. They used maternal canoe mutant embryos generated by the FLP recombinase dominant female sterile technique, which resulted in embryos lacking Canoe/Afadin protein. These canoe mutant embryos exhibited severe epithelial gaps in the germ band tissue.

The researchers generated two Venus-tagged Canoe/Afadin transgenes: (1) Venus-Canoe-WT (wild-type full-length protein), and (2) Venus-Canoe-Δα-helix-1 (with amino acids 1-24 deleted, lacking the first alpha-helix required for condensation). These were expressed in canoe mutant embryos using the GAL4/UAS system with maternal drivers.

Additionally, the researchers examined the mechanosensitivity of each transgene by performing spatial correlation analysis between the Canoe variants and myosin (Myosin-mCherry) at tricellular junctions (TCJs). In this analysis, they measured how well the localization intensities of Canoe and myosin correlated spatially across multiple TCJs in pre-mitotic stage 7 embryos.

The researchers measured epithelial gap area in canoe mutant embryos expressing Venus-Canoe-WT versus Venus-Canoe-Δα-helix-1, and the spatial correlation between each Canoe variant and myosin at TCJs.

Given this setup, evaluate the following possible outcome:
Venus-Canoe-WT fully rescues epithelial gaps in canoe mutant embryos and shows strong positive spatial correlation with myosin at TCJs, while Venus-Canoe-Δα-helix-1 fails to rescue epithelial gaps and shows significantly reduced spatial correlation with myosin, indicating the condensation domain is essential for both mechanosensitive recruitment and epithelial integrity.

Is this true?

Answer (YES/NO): YES